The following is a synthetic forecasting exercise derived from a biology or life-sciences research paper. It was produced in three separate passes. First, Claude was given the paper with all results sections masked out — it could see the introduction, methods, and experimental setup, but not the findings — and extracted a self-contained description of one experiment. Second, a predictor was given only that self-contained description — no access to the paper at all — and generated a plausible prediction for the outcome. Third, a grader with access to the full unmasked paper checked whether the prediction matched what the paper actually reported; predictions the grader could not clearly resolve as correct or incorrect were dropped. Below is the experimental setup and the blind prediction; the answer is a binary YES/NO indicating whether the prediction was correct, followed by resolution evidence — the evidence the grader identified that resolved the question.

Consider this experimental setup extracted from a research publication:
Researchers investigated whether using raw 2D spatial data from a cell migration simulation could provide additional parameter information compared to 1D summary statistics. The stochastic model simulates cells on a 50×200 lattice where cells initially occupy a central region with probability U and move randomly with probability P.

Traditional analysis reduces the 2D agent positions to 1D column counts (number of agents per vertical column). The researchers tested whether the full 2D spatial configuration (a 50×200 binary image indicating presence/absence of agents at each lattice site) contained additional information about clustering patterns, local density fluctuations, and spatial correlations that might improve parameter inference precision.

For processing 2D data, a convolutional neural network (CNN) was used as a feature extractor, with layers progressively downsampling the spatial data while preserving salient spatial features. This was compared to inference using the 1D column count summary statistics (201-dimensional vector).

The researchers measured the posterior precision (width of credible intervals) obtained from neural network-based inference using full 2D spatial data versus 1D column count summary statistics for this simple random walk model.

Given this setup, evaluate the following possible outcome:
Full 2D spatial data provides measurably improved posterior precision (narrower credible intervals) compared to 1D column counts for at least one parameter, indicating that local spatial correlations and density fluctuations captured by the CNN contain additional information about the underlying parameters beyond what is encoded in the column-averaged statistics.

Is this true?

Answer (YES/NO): NO